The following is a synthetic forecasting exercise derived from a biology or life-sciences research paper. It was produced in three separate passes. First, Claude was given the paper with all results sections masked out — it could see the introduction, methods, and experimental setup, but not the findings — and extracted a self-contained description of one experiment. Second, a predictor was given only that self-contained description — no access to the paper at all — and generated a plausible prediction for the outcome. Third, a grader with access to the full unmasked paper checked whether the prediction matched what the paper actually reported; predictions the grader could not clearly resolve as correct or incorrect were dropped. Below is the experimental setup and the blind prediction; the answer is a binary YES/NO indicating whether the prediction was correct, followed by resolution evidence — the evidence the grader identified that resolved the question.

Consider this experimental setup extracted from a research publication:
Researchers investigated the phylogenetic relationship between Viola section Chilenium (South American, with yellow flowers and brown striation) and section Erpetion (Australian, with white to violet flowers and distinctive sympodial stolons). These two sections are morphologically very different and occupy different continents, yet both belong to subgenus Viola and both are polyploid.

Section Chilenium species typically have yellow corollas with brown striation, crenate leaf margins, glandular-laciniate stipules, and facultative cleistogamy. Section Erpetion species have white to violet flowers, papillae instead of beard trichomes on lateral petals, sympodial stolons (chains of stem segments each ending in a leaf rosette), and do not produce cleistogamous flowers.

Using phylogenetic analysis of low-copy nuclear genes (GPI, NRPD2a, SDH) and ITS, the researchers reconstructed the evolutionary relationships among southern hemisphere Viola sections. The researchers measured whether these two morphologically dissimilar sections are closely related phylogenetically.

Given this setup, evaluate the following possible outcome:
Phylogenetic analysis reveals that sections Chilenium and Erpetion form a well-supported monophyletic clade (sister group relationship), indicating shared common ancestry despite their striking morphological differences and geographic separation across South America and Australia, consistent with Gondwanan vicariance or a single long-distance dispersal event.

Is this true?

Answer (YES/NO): YES